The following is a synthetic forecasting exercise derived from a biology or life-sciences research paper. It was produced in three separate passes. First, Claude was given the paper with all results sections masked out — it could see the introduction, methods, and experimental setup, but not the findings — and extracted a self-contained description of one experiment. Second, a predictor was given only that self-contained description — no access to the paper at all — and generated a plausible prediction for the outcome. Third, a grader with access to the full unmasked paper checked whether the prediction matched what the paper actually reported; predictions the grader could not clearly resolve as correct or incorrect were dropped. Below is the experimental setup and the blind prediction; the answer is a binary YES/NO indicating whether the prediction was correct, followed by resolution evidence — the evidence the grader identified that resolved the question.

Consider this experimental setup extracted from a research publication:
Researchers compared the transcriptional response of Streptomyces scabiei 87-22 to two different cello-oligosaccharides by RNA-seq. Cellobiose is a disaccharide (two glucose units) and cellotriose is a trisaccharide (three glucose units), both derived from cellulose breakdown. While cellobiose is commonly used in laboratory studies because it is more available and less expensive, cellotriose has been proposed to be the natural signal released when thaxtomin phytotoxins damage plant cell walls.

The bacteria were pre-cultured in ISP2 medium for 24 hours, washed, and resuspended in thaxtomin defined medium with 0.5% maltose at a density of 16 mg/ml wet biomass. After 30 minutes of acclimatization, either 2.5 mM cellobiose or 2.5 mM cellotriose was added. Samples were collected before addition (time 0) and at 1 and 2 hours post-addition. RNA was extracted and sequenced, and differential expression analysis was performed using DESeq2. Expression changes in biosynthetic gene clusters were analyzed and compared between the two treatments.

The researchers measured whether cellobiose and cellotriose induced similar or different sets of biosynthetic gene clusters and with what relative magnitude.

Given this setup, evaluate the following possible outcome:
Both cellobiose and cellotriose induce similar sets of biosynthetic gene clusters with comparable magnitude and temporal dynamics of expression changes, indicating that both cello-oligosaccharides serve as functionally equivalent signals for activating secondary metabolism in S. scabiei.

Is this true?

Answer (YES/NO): NO